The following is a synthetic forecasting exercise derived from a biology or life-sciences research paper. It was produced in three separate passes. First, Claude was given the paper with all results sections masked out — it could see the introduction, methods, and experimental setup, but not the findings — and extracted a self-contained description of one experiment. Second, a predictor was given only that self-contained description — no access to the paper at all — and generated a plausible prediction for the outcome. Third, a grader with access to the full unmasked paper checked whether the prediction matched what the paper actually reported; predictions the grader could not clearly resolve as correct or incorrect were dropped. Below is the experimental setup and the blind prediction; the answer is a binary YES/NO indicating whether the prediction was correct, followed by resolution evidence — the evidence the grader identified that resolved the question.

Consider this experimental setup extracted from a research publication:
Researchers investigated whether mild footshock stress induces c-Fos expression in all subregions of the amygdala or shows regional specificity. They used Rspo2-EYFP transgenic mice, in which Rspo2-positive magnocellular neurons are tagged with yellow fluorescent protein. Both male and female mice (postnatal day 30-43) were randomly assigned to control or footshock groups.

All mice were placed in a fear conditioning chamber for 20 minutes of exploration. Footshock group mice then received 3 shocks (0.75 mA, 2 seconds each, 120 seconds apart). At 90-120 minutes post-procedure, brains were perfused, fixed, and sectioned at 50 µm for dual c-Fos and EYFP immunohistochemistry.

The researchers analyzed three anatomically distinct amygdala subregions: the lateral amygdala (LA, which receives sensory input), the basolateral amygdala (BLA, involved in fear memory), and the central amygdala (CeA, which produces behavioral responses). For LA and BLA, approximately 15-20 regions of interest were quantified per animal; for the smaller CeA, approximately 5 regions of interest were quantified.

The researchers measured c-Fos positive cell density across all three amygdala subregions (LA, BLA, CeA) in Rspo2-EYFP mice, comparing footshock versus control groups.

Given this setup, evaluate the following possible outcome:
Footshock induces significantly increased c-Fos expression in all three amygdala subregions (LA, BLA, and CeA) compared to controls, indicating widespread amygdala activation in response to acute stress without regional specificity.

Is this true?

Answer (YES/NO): NO